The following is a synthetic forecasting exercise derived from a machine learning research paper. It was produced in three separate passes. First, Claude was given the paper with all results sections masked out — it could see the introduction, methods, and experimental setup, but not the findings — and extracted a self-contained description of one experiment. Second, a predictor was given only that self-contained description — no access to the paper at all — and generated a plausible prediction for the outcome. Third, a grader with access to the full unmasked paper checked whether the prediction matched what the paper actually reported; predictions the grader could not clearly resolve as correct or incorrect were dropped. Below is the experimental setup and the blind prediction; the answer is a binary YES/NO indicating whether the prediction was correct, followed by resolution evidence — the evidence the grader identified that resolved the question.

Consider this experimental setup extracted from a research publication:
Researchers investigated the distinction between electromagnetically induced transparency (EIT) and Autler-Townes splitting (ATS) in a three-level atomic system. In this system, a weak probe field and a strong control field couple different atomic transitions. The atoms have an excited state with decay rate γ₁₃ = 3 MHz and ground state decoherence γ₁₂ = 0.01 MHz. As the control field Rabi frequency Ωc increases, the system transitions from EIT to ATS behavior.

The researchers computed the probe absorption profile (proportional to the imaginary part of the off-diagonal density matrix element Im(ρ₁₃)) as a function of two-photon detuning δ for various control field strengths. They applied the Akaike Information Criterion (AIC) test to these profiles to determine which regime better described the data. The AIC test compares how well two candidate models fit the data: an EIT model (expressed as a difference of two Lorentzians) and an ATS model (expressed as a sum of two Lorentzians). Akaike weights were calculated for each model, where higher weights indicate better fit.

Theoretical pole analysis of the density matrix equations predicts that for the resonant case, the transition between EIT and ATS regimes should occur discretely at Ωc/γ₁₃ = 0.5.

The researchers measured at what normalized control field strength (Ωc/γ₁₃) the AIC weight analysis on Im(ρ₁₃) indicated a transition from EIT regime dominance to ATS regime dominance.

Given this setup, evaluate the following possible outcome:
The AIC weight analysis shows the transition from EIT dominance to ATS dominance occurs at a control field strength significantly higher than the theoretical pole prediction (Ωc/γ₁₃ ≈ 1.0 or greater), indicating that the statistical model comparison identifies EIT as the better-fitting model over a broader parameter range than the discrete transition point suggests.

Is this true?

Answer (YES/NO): NO